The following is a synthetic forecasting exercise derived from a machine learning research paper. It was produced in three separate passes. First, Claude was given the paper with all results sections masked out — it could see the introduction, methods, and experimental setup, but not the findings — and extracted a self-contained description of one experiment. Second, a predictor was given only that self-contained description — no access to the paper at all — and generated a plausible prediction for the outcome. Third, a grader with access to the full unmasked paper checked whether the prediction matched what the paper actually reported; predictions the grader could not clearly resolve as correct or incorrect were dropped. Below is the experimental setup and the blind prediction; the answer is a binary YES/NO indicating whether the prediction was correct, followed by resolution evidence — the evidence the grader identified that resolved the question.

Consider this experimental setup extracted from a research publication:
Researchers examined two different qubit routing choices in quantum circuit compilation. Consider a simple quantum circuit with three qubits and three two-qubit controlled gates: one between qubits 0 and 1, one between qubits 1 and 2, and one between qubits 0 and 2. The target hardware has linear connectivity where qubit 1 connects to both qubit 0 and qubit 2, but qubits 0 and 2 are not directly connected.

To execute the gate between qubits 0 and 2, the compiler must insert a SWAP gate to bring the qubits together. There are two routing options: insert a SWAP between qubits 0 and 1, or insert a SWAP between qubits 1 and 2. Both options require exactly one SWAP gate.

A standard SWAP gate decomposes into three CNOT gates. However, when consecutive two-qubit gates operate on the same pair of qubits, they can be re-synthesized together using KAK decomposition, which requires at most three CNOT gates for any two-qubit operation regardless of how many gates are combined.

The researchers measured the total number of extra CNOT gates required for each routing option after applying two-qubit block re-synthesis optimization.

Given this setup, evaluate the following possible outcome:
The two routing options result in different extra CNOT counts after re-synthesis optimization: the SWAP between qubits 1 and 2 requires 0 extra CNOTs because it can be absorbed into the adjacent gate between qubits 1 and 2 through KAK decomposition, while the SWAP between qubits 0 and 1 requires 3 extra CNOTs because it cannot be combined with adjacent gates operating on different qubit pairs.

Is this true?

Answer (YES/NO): NO